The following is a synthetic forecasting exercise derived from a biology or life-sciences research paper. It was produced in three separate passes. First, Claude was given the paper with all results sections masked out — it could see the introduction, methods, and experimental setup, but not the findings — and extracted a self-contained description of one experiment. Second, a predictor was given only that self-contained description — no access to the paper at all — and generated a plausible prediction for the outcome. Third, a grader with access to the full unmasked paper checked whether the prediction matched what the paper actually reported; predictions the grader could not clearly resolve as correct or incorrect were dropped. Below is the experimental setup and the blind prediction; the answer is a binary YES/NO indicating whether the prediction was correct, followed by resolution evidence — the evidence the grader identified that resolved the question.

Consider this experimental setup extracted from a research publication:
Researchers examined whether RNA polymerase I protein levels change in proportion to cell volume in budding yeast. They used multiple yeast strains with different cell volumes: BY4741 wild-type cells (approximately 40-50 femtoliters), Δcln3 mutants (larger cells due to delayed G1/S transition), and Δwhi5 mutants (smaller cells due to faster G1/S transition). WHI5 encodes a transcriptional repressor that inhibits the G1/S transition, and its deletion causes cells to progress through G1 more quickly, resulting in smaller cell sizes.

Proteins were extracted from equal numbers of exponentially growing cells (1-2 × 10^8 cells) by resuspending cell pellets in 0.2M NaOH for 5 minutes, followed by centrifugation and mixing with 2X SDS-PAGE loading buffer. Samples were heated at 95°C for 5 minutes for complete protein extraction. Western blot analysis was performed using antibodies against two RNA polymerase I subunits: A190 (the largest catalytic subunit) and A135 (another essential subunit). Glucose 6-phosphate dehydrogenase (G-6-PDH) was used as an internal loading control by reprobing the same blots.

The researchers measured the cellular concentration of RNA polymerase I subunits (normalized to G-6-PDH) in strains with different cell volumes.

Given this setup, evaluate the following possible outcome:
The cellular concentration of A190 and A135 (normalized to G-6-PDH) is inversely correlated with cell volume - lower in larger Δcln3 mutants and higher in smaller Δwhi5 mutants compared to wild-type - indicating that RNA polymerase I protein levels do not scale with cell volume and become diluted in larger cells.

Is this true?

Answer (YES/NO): NO